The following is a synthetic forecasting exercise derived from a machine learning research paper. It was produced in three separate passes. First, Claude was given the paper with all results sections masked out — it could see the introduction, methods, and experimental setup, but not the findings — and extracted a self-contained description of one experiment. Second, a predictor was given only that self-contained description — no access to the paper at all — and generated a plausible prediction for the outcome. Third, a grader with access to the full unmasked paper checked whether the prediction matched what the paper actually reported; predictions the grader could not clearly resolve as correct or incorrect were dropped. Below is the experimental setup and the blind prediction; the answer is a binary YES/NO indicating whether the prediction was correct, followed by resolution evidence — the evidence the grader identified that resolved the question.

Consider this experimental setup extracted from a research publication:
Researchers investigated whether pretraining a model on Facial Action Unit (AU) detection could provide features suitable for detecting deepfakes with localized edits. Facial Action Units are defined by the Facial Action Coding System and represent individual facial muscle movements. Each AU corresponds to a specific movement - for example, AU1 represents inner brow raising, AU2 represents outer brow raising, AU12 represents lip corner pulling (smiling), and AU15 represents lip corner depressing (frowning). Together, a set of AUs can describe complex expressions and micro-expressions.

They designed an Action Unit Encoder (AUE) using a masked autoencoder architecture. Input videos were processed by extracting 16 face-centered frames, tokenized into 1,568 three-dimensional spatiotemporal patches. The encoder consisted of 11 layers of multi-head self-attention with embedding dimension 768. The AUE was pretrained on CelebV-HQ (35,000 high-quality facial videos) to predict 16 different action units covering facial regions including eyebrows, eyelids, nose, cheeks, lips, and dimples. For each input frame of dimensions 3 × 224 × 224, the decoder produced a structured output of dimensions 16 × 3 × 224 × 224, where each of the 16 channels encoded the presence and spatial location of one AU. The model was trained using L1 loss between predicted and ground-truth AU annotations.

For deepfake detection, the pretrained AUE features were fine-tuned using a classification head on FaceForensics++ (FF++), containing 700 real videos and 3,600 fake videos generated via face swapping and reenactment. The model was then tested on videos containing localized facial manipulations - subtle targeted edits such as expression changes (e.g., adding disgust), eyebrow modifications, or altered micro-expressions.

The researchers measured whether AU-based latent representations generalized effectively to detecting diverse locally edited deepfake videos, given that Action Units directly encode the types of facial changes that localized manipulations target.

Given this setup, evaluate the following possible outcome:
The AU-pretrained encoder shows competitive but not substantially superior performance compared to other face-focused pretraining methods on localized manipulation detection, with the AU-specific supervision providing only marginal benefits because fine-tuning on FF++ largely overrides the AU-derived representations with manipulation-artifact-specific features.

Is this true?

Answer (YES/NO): NO